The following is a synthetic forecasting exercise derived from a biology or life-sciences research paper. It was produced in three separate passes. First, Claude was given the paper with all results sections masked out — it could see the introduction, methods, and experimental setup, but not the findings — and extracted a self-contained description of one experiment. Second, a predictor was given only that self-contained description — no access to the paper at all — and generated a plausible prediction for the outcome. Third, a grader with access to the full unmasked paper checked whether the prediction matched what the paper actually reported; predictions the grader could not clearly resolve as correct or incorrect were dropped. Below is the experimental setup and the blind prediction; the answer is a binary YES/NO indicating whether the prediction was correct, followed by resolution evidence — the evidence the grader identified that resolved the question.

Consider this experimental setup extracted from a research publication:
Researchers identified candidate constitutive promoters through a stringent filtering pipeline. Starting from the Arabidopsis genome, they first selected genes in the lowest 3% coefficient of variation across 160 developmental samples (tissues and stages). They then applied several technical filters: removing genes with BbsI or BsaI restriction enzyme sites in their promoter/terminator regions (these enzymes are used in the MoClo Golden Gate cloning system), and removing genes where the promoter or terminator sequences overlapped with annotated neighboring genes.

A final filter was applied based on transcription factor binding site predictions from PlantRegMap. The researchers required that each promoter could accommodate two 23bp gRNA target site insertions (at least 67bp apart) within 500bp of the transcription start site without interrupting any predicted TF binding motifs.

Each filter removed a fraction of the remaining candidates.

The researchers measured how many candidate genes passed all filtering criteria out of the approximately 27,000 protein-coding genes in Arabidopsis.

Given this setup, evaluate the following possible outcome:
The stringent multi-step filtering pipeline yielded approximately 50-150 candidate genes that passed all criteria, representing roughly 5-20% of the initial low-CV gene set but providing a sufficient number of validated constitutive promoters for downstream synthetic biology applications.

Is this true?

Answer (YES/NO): NO